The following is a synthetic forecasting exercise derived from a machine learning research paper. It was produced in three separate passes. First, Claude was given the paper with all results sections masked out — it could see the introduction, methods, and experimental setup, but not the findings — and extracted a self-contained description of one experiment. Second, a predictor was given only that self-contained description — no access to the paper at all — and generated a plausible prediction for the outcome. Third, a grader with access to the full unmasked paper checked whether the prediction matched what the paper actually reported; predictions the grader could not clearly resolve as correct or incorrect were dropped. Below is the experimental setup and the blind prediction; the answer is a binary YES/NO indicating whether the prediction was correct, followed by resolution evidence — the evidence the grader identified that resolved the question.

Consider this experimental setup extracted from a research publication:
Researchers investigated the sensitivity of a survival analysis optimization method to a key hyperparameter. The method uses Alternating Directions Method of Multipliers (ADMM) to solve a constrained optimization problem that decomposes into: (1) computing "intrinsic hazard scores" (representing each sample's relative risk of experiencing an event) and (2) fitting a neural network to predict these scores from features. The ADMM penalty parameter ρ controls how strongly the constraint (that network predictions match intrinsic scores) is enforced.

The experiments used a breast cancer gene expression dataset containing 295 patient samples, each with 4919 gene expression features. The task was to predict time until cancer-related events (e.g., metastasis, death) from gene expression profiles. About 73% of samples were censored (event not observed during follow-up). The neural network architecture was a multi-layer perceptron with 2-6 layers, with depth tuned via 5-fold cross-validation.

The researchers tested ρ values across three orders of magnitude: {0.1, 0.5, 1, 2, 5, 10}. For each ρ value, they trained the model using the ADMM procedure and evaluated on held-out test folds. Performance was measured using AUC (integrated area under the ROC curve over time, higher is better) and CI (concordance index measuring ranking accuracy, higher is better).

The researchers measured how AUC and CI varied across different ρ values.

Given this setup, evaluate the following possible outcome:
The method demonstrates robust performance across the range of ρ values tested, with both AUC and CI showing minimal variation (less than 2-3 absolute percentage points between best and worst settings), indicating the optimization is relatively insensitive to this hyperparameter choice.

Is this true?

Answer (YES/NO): NO